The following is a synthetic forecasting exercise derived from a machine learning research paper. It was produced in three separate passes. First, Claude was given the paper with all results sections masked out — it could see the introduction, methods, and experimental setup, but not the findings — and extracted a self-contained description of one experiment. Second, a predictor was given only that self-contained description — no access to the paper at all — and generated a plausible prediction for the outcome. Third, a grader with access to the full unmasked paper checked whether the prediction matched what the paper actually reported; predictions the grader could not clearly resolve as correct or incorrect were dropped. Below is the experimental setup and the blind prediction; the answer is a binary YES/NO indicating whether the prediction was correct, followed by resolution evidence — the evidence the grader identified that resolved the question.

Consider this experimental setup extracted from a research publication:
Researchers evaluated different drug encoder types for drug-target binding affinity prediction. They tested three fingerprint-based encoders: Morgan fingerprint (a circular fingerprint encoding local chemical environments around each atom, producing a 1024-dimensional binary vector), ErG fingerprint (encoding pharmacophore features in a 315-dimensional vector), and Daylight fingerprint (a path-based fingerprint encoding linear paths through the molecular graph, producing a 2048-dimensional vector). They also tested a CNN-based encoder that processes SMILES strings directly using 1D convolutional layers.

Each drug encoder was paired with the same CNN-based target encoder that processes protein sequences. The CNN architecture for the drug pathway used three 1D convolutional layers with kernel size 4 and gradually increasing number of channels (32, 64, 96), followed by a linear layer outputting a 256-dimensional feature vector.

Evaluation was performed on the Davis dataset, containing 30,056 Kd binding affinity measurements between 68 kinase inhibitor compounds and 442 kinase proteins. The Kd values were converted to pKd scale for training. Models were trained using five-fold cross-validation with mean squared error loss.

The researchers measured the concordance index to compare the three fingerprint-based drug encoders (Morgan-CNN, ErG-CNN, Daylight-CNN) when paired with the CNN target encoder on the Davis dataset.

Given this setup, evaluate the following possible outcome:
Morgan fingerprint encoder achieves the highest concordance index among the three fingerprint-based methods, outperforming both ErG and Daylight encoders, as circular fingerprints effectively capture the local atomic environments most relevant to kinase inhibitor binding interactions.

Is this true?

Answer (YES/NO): NO